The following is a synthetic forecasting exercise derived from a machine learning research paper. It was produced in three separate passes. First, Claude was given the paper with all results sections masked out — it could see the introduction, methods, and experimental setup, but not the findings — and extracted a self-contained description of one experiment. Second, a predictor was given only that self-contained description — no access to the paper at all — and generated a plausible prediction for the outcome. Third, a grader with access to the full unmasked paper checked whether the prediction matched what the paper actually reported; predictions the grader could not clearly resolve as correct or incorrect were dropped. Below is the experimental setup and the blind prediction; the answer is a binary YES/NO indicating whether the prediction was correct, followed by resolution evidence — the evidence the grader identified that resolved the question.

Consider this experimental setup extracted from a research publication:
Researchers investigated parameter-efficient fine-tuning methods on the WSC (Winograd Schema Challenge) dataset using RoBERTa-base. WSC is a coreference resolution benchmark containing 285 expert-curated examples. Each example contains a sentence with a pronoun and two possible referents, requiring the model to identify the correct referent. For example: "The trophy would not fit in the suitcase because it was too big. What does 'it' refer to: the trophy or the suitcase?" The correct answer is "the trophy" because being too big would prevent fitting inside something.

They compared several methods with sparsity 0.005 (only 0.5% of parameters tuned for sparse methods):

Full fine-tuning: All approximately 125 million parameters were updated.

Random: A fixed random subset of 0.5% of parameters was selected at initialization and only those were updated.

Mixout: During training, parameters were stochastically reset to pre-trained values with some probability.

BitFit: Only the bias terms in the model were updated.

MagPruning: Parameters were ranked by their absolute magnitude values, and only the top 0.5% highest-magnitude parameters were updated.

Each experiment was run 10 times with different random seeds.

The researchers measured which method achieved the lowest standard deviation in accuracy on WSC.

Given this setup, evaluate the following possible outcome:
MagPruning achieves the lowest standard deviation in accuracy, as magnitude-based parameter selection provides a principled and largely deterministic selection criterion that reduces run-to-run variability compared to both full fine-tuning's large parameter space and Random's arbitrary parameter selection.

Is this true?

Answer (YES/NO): YES